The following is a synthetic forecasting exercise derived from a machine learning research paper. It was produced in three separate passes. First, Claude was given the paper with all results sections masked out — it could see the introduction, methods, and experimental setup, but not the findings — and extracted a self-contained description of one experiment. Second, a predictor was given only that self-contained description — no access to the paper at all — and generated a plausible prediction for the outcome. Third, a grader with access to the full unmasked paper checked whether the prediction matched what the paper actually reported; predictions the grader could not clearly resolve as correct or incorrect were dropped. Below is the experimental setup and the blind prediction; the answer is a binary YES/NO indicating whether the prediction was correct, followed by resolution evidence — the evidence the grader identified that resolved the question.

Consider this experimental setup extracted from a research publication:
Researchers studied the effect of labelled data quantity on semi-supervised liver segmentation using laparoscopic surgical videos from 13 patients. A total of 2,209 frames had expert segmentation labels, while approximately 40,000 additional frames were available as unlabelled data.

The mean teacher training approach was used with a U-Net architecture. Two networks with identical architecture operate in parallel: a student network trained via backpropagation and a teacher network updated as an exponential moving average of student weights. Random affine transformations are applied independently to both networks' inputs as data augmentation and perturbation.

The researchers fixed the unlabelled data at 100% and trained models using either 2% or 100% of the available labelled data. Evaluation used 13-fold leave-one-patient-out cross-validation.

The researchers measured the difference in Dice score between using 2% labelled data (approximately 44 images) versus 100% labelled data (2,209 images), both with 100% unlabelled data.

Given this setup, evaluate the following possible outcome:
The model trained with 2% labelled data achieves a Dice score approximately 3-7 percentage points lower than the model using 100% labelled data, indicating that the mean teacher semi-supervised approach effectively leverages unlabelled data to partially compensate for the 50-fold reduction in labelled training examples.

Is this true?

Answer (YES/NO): YES